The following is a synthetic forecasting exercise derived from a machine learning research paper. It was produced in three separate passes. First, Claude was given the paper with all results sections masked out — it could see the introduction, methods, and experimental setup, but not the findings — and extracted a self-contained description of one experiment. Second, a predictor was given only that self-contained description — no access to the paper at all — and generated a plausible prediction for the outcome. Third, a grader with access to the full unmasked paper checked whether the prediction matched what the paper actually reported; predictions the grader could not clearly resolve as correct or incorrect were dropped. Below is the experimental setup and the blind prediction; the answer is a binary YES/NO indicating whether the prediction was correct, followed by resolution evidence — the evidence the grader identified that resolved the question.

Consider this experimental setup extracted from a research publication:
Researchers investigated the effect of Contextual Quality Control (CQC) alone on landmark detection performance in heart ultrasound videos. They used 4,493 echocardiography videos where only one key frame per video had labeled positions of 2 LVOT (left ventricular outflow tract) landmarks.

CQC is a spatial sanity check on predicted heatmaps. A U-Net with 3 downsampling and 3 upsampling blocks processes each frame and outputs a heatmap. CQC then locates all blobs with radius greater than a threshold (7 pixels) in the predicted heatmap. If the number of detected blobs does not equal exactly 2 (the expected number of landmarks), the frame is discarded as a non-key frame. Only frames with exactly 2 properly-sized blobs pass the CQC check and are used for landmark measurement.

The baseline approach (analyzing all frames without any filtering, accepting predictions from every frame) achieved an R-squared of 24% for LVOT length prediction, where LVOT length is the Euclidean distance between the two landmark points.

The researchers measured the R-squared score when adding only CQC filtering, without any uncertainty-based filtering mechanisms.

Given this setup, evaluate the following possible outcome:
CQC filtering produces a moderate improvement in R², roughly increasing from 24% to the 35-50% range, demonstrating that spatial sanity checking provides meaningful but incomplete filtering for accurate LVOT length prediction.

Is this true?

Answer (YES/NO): NO